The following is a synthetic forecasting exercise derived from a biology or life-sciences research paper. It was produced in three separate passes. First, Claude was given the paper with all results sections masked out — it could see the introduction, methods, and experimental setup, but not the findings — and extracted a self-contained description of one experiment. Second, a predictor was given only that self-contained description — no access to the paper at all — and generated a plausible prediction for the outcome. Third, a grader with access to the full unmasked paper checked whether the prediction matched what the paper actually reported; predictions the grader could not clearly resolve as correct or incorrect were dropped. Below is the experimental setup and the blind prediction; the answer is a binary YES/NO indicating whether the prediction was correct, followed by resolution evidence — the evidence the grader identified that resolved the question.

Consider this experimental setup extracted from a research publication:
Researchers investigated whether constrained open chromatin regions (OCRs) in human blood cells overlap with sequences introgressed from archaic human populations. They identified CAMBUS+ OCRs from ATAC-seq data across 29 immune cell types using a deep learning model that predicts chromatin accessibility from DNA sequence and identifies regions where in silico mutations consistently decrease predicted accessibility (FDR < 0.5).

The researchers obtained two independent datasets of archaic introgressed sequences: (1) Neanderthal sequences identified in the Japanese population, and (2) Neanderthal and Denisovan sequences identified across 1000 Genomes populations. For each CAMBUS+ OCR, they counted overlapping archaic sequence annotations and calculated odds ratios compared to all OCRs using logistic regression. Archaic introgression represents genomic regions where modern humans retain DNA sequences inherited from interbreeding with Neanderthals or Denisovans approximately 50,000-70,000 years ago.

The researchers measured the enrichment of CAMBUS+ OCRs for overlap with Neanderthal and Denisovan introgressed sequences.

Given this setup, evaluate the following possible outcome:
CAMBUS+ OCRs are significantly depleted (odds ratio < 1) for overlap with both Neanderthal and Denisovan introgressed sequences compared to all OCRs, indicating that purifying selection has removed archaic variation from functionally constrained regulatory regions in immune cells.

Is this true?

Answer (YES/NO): NO